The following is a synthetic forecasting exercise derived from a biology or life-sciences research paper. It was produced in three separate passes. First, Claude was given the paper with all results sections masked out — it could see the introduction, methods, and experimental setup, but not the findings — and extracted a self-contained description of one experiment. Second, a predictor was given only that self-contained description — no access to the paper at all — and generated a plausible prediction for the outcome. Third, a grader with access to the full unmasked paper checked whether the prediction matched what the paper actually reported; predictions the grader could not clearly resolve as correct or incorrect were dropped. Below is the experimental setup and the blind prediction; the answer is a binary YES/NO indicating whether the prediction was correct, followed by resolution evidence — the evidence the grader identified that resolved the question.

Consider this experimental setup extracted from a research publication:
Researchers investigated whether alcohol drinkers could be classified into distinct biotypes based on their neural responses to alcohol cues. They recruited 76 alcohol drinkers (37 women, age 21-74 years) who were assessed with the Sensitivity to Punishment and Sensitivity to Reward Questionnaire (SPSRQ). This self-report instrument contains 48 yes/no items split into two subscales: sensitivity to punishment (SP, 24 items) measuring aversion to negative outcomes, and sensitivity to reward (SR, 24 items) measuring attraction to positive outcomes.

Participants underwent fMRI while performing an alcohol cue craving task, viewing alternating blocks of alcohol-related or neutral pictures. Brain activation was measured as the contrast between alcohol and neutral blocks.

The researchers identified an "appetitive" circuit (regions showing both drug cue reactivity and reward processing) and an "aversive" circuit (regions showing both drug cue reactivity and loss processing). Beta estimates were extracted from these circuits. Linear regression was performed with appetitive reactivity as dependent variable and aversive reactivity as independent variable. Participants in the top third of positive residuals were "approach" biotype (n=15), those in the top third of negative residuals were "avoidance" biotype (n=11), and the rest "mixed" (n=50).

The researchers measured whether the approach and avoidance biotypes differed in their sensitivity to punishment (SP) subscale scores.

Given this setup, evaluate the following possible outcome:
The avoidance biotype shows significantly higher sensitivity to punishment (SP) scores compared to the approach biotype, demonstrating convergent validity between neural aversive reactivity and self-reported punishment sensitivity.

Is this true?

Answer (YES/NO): YES